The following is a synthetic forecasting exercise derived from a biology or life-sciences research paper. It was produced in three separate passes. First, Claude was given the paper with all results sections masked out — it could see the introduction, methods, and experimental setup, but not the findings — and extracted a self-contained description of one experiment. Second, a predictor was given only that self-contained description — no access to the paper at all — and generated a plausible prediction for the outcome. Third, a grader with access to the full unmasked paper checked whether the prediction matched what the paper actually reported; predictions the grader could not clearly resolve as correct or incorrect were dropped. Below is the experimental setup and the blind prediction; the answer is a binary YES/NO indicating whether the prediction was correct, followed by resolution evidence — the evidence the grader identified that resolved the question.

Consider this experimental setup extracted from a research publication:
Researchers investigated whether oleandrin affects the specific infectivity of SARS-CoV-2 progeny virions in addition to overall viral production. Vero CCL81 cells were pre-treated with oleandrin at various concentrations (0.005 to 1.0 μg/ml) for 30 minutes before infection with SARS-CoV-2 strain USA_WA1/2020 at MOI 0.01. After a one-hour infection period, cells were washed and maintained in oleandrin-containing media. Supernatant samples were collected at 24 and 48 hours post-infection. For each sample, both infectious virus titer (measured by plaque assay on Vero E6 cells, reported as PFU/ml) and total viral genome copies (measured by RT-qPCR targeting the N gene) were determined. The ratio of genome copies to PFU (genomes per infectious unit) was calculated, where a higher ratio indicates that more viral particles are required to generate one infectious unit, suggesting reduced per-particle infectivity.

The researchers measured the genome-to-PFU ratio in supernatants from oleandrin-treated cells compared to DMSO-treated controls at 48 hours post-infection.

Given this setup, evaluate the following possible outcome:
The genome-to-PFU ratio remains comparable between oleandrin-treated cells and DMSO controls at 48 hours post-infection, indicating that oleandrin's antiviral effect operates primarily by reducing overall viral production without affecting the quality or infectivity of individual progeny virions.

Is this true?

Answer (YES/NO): NO